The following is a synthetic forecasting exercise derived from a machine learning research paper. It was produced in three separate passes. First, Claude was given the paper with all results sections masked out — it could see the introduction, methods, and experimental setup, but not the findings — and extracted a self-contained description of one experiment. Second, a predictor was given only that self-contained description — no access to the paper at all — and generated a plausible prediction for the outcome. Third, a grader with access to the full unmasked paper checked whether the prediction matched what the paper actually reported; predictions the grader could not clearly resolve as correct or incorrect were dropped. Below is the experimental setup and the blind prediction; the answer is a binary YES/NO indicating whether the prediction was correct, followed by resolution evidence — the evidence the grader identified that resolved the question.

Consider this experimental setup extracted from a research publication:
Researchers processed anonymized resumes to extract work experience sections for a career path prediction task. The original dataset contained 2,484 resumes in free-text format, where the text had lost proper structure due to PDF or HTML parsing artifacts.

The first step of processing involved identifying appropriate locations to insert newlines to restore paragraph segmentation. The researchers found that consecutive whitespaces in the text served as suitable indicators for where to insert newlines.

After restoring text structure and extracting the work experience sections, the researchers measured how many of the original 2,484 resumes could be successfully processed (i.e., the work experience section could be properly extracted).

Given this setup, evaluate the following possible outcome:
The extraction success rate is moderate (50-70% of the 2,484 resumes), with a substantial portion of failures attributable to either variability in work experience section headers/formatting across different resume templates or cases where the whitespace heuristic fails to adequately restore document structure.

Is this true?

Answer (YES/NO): NO